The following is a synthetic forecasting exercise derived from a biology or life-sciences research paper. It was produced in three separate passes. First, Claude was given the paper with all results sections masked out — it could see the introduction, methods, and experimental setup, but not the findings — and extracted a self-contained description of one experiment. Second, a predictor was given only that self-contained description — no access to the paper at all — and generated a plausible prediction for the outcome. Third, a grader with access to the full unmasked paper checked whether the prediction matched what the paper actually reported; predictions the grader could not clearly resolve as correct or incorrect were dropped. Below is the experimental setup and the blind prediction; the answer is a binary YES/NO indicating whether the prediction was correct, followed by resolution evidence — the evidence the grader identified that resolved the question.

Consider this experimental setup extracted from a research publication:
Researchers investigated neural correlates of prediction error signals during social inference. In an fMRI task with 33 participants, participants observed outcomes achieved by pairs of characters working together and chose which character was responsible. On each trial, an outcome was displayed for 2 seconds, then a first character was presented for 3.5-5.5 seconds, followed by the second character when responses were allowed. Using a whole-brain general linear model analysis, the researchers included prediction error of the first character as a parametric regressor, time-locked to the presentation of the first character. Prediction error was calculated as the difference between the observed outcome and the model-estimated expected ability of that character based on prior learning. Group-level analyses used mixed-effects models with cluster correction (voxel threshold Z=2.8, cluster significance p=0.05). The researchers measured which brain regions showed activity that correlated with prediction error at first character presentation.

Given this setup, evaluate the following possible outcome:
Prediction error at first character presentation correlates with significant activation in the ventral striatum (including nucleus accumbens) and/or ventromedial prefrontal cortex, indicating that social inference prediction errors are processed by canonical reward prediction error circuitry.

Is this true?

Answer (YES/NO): YES